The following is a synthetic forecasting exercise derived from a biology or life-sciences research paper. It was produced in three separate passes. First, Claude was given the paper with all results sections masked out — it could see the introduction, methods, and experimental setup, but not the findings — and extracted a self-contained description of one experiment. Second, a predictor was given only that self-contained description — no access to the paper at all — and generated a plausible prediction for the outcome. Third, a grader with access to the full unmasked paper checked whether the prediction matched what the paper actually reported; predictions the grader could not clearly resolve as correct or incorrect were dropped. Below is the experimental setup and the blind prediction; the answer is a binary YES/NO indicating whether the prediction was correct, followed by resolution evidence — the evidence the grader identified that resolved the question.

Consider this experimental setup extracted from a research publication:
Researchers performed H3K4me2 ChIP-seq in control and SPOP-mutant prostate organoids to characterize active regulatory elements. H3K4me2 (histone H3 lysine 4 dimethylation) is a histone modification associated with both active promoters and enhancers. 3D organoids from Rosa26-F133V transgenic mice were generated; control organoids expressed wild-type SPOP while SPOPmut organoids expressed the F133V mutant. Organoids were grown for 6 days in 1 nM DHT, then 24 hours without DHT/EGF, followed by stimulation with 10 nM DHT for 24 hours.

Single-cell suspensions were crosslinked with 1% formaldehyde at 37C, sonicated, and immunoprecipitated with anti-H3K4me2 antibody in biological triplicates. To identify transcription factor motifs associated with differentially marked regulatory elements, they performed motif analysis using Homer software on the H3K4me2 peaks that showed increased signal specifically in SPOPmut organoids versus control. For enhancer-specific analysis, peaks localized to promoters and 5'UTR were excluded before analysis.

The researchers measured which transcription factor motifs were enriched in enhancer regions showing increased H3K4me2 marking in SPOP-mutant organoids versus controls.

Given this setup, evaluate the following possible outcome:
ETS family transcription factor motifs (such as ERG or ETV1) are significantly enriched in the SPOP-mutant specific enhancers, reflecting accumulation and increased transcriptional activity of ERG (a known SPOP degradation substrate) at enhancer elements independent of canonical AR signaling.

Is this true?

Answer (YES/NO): NO